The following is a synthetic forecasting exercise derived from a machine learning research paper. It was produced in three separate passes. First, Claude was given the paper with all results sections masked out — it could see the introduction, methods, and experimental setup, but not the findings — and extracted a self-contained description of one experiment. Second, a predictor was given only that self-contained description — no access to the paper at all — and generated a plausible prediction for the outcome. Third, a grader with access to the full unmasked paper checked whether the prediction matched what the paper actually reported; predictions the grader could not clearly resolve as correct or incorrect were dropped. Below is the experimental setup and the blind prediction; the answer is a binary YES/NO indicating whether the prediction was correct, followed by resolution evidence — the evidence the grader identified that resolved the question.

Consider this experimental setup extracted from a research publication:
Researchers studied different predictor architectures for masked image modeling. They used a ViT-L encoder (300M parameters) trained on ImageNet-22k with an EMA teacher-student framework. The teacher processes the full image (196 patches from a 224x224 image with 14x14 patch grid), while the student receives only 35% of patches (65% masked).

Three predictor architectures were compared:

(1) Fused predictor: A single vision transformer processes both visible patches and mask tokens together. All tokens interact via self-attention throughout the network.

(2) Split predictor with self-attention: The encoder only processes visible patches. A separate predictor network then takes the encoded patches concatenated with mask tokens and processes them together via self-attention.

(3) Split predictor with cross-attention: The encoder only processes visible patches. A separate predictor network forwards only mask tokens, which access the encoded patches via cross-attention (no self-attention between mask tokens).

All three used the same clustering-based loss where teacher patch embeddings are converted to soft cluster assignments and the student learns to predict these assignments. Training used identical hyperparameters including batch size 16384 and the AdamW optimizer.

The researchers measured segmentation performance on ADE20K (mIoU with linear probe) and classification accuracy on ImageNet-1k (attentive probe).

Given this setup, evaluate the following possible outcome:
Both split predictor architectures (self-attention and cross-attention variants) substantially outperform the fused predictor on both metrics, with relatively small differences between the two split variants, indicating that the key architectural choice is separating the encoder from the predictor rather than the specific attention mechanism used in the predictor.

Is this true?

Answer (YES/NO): NO